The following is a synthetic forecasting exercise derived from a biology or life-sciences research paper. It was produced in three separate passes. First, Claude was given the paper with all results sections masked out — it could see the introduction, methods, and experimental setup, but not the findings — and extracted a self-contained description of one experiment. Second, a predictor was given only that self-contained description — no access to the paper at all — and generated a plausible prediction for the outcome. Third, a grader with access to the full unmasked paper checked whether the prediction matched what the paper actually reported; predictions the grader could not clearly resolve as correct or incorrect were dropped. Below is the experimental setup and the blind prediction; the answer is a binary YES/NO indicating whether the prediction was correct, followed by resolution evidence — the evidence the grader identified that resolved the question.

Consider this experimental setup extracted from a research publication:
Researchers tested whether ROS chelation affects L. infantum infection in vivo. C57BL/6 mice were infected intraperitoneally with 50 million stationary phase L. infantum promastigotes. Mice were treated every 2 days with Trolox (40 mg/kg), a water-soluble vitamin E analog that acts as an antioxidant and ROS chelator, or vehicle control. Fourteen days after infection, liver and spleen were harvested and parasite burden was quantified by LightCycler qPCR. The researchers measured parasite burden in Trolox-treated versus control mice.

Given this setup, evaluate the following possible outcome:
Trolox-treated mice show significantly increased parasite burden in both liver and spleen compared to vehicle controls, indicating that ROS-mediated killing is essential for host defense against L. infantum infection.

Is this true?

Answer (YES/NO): NO